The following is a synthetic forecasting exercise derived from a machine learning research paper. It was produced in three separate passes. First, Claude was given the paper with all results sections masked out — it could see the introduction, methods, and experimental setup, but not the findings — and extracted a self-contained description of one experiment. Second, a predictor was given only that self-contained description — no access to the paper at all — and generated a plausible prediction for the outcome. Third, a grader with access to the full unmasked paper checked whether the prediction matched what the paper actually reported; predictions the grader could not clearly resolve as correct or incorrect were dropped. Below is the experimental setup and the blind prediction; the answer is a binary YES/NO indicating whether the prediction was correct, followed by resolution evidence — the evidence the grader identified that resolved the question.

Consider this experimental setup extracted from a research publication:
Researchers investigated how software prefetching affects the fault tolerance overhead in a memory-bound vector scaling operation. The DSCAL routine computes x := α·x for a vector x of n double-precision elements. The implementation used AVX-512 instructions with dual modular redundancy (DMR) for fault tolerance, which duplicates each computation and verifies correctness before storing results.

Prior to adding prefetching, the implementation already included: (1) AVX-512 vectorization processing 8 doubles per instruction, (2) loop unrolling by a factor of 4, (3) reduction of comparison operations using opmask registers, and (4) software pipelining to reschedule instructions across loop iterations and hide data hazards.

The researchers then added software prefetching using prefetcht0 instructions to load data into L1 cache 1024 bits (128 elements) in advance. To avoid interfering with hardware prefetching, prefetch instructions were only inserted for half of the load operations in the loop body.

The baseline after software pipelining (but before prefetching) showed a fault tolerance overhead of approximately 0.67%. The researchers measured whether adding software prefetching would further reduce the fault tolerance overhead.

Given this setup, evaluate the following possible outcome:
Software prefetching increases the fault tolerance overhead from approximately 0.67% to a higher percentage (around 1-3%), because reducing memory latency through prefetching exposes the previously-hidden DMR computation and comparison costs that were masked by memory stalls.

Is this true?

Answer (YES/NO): NO